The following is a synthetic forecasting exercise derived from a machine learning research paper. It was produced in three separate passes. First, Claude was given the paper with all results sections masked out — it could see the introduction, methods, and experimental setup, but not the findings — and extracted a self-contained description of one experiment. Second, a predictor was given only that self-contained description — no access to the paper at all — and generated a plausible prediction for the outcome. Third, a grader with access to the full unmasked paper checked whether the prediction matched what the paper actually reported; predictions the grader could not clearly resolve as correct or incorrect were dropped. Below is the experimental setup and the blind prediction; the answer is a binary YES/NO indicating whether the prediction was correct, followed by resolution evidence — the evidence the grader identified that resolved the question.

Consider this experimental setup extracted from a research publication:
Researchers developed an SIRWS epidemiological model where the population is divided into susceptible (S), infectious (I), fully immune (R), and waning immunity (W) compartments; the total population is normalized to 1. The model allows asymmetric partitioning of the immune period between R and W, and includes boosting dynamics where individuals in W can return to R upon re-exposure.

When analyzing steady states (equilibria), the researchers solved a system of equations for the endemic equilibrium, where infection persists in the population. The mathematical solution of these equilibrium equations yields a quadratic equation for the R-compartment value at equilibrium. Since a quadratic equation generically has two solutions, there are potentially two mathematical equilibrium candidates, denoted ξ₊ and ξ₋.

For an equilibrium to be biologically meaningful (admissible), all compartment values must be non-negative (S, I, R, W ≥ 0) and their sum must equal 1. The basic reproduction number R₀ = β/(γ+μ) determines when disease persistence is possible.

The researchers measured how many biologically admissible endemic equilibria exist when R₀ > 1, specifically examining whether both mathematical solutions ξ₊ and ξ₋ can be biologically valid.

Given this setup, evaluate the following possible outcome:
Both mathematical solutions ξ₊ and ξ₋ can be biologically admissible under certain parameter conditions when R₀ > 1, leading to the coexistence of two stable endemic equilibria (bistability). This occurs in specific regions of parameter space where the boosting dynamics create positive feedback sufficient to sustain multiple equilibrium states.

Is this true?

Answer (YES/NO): NO